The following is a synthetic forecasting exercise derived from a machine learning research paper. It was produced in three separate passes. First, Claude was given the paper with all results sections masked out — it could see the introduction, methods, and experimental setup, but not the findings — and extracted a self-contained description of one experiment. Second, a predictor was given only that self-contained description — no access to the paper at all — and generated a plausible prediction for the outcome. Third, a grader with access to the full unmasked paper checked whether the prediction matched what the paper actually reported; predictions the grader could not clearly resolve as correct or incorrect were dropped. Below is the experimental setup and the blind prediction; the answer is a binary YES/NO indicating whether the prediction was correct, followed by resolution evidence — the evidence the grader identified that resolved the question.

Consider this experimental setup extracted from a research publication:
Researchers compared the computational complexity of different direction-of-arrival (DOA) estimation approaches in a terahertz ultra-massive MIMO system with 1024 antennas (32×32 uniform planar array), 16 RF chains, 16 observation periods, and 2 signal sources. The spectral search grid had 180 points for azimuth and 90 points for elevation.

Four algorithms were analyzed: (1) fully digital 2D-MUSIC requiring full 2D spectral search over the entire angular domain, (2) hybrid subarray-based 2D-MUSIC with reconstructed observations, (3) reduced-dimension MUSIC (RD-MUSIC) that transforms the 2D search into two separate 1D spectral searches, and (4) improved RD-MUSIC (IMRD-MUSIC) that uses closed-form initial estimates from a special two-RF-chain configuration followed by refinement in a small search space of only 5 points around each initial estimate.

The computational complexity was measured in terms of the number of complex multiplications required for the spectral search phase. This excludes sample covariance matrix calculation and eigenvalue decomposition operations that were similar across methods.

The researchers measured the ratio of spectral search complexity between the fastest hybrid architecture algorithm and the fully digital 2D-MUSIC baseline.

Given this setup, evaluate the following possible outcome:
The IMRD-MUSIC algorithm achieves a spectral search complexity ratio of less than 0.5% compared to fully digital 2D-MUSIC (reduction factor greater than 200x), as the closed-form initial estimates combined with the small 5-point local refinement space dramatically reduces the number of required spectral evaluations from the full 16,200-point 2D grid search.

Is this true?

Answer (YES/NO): YES